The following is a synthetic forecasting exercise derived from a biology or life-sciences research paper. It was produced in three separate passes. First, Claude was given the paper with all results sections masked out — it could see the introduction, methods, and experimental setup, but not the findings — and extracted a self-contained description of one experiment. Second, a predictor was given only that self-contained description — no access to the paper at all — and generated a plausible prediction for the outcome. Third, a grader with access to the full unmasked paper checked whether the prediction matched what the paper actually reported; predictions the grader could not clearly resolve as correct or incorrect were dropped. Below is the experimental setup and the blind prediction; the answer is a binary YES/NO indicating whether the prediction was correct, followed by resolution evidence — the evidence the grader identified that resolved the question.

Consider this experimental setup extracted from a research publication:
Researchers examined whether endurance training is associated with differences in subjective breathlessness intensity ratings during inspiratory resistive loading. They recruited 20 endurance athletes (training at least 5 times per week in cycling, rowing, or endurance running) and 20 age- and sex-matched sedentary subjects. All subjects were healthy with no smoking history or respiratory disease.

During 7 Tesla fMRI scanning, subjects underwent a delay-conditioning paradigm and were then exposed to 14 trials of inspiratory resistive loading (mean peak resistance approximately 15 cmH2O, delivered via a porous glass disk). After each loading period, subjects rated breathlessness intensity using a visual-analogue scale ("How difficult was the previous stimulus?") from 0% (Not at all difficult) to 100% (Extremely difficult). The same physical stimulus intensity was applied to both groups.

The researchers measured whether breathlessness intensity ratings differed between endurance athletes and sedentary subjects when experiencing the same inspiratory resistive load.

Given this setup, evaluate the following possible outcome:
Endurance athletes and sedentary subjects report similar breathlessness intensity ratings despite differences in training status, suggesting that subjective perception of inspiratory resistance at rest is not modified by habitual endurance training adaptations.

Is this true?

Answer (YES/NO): YES